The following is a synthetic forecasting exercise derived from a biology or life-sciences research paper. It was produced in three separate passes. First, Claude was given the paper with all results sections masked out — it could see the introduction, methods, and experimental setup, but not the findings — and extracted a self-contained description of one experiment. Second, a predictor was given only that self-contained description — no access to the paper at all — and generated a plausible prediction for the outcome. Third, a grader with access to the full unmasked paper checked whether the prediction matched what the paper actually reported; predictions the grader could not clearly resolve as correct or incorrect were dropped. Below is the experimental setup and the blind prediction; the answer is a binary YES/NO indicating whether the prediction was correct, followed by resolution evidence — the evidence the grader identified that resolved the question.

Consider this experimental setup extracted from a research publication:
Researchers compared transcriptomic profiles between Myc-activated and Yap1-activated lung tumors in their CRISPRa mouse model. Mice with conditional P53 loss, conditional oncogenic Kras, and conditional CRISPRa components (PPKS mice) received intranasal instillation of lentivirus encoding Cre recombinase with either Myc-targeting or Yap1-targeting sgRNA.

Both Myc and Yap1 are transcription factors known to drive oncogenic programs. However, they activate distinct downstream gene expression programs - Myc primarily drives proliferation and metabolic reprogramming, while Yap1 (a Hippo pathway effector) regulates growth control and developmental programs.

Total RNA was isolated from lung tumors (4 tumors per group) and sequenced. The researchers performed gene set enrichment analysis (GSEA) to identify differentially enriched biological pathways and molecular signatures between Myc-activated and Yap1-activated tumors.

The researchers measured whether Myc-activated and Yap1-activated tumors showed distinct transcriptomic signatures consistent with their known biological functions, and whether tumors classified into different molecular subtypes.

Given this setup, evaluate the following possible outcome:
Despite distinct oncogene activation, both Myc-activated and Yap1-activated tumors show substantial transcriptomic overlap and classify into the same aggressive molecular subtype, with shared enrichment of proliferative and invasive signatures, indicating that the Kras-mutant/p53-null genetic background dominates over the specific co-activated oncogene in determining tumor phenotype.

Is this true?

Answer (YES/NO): NO